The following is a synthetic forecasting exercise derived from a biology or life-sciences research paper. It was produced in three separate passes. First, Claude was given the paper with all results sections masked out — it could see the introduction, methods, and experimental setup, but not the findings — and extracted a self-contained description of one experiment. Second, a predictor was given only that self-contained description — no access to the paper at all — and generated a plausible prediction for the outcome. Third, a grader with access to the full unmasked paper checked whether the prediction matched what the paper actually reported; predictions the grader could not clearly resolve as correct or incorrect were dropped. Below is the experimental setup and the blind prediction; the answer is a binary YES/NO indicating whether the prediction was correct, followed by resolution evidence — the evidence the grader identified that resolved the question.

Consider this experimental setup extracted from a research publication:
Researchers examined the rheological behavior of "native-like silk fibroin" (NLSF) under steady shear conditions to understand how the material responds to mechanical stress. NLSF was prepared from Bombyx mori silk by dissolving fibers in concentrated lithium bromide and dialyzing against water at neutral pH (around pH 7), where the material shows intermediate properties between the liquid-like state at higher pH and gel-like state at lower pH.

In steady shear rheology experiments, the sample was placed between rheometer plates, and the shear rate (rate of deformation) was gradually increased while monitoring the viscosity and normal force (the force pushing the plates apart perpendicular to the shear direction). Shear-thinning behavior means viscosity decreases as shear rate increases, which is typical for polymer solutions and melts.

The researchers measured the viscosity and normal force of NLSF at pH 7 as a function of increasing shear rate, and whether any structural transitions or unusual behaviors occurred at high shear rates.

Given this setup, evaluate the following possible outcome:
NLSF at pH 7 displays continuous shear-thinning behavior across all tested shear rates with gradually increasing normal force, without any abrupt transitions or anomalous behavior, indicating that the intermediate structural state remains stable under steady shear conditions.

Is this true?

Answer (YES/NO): NO